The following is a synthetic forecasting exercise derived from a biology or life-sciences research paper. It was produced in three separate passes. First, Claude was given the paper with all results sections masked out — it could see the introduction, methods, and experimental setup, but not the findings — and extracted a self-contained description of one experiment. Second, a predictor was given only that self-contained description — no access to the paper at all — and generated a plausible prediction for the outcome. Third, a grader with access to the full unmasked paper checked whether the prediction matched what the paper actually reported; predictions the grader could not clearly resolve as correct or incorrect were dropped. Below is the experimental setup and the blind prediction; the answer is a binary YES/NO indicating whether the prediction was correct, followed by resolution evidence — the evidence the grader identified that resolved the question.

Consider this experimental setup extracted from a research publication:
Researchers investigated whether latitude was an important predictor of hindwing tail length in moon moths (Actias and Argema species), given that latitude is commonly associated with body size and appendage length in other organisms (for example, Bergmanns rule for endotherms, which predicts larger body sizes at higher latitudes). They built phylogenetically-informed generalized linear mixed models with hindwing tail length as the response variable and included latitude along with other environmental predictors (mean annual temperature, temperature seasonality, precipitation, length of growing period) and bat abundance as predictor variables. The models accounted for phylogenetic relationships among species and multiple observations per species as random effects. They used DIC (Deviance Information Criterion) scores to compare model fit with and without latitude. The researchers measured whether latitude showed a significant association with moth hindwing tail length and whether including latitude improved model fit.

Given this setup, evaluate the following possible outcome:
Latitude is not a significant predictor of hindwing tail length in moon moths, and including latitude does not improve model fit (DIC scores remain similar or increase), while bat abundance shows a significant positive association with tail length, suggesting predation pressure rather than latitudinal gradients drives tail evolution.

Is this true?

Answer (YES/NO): YES